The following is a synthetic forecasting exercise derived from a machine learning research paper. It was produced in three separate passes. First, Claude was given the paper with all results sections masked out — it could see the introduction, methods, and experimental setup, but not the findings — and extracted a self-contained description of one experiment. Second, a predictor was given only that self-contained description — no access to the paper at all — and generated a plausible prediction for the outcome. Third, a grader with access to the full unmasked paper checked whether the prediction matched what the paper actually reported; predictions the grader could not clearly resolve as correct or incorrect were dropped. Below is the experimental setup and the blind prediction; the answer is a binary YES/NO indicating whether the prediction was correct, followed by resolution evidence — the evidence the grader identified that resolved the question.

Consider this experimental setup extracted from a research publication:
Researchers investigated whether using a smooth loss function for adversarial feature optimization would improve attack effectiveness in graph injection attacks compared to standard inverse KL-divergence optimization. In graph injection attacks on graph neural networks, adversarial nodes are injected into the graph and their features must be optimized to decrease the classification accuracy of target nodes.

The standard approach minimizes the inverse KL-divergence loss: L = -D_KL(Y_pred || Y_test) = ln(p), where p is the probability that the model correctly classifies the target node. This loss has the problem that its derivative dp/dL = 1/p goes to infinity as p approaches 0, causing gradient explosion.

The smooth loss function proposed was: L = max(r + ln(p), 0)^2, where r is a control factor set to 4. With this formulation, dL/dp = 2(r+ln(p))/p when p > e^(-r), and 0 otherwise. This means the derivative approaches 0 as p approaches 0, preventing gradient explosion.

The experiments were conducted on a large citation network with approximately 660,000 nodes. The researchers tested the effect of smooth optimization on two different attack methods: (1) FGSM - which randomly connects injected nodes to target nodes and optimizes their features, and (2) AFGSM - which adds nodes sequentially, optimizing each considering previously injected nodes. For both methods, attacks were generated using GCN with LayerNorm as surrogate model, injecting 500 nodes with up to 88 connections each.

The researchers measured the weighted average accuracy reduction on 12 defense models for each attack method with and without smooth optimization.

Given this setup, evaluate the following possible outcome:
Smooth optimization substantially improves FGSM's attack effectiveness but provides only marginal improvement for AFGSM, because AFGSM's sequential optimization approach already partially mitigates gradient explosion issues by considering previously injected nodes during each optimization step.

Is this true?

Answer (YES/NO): NO